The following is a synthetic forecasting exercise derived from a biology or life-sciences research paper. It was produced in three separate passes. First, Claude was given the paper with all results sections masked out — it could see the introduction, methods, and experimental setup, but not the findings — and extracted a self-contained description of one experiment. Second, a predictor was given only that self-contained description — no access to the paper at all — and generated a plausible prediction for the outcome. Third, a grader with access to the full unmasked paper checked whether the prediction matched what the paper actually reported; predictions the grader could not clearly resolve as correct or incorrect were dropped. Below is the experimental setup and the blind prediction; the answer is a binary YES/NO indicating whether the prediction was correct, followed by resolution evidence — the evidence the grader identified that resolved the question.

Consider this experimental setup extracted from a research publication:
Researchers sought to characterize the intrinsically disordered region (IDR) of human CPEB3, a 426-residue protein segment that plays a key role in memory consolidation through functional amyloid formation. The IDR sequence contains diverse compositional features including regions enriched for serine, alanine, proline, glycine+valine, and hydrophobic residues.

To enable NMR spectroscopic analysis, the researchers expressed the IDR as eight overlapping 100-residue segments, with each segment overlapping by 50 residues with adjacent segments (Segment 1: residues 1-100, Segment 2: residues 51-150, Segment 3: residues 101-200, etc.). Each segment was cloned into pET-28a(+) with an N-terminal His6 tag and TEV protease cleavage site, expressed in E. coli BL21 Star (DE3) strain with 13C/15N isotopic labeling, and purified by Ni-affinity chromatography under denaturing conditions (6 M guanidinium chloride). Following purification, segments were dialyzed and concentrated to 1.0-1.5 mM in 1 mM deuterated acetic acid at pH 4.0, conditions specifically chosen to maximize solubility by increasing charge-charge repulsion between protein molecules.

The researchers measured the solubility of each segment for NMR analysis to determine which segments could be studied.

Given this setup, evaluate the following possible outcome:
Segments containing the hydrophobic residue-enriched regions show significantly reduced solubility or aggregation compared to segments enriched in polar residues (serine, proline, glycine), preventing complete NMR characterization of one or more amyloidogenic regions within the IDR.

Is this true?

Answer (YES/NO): NO